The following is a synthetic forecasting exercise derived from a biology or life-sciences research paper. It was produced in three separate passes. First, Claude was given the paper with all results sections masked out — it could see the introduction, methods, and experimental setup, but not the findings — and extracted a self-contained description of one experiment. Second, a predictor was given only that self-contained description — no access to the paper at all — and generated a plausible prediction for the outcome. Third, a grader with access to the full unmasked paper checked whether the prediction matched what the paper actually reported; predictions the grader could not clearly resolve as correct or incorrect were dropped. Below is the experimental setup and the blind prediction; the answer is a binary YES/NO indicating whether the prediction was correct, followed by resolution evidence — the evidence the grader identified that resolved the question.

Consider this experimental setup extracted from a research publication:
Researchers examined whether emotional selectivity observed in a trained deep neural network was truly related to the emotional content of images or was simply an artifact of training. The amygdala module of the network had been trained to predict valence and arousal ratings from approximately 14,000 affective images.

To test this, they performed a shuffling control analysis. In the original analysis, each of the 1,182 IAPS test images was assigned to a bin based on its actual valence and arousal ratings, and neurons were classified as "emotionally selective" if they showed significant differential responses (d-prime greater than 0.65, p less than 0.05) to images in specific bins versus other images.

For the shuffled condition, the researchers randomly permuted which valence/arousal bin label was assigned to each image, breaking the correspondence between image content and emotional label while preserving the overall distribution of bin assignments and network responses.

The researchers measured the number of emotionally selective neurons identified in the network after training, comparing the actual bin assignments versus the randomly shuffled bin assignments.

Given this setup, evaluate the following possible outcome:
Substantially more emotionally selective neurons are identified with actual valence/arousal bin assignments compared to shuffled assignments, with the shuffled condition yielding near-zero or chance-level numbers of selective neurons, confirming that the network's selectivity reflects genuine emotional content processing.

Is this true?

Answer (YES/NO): YES